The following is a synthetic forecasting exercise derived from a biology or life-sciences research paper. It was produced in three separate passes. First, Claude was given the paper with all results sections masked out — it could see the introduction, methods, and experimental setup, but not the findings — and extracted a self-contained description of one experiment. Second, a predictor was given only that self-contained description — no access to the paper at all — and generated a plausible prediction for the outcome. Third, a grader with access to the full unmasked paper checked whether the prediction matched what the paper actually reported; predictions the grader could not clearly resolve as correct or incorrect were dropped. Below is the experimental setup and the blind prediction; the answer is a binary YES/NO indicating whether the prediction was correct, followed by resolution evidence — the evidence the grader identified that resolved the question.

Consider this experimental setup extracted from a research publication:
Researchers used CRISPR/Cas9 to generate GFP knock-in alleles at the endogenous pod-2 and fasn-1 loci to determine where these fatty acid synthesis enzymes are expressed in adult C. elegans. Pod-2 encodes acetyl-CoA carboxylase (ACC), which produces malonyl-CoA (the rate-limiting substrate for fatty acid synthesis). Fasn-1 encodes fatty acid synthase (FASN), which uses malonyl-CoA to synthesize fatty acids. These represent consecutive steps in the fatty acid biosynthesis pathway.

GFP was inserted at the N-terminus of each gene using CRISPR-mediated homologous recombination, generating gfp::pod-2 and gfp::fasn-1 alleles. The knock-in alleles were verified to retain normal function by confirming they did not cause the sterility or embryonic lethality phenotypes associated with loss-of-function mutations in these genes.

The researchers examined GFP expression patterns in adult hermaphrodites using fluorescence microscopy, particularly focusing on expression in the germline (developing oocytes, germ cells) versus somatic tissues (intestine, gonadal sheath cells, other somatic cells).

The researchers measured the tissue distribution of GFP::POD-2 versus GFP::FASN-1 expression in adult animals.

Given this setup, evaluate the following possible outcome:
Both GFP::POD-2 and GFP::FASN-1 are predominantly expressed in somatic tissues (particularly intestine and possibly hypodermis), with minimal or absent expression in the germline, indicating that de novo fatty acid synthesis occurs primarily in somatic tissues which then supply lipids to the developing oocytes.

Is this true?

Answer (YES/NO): NO